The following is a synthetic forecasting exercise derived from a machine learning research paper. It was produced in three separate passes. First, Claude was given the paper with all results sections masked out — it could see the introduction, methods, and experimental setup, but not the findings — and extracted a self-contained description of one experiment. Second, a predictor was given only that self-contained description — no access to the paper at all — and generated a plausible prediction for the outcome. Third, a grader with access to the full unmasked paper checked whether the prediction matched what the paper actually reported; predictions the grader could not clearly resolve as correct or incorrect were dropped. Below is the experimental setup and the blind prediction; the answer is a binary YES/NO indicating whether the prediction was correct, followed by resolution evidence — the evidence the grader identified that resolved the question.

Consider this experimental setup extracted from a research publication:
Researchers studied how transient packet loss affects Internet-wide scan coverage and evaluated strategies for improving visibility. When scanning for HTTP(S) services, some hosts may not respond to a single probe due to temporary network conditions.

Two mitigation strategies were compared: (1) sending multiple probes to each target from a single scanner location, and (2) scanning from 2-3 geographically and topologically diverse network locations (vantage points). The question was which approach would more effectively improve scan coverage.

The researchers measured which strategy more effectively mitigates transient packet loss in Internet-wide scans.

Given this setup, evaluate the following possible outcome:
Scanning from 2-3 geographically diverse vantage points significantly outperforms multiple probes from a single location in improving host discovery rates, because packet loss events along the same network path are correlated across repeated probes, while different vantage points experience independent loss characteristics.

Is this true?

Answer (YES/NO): YES